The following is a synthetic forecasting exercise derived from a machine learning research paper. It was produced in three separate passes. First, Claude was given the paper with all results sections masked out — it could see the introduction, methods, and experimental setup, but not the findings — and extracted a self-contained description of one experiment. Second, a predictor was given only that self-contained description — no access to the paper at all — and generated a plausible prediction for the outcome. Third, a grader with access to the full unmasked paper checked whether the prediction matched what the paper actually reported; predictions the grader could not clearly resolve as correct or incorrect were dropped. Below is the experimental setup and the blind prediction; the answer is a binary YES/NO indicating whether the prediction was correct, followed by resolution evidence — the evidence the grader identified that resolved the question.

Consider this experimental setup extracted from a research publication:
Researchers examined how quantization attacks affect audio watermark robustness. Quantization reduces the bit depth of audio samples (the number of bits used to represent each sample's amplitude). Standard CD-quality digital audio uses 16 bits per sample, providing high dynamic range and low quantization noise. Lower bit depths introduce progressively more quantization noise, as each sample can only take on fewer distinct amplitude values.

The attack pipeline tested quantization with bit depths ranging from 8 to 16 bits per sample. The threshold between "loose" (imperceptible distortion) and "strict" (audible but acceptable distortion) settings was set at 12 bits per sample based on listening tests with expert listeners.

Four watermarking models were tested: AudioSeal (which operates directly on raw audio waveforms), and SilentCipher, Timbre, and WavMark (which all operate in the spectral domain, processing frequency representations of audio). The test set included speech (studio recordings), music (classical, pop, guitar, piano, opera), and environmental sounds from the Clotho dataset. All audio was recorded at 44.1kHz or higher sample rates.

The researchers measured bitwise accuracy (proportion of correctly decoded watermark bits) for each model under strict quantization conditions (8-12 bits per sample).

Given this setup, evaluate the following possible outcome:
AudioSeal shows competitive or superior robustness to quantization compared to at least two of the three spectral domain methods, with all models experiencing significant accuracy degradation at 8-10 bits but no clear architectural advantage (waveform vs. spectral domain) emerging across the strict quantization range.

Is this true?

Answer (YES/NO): NO